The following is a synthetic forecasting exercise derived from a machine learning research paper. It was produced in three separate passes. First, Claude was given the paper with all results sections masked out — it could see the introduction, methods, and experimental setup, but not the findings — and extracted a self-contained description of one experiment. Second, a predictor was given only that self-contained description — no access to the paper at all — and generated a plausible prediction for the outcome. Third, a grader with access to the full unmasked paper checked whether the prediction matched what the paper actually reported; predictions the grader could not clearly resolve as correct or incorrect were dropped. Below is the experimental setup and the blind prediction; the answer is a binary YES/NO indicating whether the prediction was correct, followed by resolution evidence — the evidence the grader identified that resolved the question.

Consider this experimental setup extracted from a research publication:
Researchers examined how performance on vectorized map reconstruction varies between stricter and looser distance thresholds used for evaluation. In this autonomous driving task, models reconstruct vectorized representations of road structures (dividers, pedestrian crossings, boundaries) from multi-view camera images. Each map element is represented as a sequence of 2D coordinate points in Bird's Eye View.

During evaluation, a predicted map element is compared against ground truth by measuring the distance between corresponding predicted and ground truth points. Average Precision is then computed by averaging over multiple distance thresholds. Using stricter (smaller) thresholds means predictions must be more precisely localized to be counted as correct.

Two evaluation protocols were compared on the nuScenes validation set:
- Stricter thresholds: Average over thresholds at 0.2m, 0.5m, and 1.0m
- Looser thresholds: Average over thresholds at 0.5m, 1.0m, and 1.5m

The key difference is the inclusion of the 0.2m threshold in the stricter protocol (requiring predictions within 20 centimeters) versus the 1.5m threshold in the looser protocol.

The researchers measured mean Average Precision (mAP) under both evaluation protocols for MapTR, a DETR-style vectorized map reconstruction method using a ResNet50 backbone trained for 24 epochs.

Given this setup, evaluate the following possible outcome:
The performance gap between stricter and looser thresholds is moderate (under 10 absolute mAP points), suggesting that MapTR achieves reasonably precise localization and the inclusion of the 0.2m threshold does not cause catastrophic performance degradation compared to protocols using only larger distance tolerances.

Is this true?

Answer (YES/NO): NO